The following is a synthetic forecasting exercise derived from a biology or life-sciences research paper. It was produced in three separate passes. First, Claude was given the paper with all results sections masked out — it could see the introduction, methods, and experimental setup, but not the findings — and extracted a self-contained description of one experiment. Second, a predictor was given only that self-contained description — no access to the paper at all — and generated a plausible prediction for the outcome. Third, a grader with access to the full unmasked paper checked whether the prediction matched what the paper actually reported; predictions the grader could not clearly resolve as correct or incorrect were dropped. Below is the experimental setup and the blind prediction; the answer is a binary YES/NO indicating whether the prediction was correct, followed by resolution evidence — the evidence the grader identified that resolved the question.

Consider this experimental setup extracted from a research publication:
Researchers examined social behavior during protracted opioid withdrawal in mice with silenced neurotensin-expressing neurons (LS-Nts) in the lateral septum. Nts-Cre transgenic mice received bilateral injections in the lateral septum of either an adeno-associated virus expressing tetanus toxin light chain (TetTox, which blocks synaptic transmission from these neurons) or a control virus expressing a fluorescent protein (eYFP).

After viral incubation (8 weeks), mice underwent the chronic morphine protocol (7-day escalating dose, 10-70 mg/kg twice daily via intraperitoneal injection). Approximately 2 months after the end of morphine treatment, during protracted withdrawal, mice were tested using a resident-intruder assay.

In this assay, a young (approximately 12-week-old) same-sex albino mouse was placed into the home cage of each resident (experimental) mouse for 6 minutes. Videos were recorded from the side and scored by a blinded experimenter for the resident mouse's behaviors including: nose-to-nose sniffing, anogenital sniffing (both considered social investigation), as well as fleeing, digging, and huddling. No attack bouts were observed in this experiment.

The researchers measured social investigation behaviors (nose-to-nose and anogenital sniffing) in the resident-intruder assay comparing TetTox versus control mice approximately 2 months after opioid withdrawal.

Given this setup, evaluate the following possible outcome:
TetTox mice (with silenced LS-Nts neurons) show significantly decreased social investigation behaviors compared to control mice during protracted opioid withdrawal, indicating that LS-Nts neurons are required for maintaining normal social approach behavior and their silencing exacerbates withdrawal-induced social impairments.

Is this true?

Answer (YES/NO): NO